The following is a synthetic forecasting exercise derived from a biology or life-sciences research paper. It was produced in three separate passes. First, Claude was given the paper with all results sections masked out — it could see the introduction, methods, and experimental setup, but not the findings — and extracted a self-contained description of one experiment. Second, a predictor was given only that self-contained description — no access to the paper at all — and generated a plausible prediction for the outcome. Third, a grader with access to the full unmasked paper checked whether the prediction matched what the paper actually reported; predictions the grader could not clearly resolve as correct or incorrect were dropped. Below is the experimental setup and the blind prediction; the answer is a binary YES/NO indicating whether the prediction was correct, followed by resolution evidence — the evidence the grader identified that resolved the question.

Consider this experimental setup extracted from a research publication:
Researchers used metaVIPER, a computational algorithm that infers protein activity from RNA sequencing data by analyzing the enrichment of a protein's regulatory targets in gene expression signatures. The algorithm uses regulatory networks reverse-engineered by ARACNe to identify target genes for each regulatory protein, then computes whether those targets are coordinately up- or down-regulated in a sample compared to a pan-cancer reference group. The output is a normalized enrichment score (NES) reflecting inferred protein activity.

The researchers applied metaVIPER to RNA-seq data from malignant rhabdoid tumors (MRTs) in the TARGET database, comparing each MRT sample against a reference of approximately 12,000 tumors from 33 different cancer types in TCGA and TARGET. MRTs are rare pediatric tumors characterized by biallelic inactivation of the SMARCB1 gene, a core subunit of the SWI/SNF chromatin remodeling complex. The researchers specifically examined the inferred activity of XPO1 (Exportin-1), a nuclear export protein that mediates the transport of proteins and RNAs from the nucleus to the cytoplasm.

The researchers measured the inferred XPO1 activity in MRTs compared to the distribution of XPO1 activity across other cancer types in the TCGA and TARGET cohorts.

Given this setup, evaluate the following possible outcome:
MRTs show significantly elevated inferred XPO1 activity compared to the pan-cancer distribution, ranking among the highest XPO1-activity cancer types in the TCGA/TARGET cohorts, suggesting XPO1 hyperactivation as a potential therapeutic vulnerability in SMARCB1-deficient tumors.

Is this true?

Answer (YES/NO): YES